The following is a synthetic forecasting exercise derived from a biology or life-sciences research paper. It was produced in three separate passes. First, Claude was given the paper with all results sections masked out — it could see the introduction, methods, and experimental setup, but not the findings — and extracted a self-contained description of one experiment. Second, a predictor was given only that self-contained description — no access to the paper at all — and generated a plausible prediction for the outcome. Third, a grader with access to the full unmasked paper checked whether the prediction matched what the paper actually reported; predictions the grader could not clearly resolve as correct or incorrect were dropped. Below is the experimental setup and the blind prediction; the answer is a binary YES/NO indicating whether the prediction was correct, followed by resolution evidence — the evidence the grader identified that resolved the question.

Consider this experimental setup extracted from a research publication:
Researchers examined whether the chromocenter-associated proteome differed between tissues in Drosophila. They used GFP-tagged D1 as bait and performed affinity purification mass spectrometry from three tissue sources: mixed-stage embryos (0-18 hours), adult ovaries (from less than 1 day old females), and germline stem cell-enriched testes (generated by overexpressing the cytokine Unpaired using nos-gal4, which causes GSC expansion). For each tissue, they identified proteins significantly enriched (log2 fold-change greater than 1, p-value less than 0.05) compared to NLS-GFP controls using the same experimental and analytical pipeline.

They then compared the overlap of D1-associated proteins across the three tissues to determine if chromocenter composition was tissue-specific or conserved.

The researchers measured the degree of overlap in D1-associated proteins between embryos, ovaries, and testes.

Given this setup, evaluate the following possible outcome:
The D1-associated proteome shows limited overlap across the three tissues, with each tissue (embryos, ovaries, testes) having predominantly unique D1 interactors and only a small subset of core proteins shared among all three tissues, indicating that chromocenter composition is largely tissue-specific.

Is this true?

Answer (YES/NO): YES